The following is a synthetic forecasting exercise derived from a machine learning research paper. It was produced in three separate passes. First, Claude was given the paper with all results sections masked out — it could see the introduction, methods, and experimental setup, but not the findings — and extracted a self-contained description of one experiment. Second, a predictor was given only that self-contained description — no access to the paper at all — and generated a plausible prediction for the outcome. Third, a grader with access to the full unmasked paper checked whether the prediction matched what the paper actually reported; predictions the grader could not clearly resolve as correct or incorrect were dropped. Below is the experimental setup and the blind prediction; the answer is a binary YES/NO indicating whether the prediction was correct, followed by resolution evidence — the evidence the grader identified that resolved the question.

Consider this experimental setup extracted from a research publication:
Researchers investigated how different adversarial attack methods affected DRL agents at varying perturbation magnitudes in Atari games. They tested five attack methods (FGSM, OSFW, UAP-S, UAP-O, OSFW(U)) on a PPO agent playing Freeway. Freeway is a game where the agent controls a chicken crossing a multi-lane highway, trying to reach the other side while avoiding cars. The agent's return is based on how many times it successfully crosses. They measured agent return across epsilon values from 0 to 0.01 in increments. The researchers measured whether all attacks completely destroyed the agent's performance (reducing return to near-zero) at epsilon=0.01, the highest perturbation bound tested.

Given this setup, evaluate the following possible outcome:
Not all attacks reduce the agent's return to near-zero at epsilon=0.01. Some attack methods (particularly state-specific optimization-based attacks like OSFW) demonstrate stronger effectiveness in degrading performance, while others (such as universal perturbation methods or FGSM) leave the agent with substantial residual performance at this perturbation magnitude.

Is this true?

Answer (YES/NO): NO